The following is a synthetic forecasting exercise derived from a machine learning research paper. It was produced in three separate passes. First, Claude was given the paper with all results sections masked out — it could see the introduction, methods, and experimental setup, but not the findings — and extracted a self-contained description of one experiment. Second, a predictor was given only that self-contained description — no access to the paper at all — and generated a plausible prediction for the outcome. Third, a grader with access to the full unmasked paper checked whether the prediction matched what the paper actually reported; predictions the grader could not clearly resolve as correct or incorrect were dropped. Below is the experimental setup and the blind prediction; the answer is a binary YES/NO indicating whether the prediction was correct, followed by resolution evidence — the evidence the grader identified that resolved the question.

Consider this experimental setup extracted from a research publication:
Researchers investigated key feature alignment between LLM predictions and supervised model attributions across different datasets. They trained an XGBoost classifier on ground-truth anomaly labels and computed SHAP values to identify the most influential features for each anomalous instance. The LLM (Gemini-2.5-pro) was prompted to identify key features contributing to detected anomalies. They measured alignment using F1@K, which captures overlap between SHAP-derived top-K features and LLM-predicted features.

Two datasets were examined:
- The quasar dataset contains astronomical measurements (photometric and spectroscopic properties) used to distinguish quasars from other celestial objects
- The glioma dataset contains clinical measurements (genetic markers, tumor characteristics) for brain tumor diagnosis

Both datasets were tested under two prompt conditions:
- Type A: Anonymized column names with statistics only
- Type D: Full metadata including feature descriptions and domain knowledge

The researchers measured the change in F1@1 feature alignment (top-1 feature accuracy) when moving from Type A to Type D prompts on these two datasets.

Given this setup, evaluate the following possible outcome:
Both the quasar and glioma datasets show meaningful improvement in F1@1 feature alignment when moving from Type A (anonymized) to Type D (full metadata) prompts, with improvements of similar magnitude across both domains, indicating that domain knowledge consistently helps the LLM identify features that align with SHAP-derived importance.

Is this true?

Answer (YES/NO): NO